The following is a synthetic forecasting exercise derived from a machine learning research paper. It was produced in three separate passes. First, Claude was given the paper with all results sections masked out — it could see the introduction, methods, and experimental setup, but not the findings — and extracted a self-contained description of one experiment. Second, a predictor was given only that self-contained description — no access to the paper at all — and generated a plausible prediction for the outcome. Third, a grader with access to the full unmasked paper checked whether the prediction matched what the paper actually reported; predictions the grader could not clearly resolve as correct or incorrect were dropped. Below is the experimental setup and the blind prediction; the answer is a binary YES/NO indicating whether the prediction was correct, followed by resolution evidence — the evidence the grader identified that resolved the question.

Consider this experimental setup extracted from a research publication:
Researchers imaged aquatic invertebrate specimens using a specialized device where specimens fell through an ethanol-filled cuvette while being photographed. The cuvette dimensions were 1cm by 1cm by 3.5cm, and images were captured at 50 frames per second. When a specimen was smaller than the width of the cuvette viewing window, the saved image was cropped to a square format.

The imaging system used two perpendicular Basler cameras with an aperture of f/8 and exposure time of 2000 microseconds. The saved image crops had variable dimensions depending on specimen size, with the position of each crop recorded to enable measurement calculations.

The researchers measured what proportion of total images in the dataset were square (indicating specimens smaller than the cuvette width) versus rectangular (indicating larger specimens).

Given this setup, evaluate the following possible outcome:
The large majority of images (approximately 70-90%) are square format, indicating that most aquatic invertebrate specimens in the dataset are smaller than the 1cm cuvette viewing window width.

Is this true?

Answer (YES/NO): NO